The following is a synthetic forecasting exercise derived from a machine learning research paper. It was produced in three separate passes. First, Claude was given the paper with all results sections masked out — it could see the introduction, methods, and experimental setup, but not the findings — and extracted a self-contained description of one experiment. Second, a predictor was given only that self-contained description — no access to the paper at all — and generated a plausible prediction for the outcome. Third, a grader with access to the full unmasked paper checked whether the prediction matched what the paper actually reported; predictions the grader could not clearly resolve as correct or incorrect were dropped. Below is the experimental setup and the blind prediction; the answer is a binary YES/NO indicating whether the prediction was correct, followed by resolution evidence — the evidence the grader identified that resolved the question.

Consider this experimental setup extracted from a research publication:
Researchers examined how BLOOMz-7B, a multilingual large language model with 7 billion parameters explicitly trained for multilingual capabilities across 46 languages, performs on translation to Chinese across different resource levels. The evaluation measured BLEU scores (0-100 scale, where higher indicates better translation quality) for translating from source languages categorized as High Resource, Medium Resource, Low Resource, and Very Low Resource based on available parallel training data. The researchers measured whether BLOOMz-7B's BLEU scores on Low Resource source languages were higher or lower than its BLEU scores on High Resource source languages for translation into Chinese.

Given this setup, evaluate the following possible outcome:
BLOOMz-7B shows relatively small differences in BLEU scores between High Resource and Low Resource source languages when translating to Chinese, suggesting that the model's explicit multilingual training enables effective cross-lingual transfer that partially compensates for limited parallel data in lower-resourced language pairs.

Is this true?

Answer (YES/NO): YES